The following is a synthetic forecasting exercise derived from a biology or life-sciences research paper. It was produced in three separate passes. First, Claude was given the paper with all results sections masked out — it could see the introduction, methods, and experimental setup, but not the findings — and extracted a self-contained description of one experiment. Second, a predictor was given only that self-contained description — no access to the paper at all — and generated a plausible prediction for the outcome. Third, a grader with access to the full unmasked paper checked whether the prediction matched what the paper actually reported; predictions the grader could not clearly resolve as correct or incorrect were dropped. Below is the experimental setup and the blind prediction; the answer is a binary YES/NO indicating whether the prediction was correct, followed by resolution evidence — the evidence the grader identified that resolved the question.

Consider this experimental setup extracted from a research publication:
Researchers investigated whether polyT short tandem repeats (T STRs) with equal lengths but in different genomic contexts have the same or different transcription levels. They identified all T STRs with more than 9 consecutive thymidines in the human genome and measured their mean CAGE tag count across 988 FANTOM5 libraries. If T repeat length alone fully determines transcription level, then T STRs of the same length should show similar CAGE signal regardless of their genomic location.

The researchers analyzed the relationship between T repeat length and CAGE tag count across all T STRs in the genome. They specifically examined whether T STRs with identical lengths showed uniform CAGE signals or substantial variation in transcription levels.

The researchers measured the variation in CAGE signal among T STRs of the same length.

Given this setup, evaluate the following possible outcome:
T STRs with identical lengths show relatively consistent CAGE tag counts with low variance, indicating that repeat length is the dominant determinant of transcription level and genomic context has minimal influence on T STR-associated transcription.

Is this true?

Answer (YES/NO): NO